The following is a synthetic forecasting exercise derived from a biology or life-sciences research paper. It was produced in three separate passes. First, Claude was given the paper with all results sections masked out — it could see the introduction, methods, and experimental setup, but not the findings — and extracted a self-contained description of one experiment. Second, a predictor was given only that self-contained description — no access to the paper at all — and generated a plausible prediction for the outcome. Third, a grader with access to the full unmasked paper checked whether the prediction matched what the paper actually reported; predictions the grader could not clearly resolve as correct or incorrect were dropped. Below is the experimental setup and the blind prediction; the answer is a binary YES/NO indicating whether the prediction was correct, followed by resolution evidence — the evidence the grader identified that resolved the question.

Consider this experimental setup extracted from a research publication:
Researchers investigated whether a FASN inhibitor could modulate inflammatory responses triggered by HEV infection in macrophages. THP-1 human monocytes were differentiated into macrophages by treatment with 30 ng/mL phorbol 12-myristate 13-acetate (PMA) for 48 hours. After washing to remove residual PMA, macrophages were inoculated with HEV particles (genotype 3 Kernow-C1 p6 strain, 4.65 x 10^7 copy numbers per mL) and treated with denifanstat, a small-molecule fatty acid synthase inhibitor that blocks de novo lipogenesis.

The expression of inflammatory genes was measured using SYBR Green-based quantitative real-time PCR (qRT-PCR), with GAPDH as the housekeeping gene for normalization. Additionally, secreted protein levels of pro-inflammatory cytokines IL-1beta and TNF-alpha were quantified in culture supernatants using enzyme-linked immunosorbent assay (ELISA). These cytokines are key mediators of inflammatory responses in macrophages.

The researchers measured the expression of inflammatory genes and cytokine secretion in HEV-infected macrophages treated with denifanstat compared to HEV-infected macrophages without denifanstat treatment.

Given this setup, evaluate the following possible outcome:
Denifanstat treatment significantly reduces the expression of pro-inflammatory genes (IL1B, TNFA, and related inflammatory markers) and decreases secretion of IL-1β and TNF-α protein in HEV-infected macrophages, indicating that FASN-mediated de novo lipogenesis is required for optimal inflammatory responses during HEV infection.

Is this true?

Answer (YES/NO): NO